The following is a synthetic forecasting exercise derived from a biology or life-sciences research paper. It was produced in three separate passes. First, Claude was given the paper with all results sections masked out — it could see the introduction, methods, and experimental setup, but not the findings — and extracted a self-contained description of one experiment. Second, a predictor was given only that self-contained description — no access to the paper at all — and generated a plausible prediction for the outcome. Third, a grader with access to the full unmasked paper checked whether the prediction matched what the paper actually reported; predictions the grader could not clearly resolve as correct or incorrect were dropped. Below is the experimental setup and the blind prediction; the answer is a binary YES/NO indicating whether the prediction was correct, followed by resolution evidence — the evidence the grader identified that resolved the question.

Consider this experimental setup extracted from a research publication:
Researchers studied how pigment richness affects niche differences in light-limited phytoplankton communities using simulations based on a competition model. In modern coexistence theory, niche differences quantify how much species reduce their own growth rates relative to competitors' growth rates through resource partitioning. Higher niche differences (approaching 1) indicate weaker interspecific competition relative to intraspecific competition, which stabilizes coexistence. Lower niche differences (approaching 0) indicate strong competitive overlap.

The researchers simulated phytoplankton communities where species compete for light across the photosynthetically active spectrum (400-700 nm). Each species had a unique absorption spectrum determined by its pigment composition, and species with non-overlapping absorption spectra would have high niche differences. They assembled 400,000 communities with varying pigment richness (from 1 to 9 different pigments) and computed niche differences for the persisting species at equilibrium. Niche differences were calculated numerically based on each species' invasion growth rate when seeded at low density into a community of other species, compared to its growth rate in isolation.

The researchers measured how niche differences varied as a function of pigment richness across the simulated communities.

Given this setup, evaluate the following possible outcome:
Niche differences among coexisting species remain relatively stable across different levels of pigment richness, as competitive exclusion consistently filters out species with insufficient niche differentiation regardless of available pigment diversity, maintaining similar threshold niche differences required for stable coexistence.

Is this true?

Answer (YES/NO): NO